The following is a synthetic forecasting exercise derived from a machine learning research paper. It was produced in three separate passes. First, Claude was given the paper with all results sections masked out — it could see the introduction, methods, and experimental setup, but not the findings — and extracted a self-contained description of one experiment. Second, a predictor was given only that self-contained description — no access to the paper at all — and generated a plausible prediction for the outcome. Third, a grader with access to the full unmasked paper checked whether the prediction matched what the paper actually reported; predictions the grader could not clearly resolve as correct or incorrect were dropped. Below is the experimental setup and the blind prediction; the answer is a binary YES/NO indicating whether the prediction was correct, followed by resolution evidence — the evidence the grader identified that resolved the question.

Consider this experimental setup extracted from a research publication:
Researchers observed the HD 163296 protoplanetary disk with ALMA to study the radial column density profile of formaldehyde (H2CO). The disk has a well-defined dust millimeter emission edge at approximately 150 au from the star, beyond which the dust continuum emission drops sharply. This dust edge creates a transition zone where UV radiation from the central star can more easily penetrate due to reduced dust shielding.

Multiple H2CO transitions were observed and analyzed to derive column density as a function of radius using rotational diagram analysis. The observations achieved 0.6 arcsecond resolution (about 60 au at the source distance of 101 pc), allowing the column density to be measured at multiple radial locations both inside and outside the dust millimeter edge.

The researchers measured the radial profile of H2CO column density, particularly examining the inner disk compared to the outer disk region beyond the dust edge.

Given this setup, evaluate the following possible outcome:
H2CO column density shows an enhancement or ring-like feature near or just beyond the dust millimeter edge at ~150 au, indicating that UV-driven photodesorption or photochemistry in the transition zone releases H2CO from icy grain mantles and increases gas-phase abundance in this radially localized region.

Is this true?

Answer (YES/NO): NO